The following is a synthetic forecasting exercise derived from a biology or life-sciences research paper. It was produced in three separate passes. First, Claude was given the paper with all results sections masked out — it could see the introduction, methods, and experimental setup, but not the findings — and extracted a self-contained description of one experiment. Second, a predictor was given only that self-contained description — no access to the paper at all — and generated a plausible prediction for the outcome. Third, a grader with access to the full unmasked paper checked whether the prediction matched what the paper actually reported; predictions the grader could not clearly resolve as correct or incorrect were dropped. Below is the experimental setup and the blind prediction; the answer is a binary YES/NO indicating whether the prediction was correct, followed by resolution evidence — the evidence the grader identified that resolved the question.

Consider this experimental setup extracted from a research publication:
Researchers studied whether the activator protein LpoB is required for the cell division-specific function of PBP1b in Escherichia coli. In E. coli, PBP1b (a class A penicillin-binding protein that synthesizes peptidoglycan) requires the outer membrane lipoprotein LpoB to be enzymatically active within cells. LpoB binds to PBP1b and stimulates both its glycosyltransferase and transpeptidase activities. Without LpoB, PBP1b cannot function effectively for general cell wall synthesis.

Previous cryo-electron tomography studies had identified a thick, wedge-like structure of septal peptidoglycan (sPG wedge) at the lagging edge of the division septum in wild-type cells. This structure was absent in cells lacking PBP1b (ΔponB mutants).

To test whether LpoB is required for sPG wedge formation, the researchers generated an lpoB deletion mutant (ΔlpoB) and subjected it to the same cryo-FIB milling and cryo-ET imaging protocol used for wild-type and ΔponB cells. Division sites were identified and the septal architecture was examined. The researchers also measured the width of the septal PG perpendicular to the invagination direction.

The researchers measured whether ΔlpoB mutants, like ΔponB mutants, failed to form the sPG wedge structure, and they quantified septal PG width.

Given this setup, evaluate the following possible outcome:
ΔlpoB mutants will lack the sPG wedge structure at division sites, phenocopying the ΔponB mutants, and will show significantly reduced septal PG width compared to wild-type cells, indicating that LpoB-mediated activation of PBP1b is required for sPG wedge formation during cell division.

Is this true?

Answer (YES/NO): NO